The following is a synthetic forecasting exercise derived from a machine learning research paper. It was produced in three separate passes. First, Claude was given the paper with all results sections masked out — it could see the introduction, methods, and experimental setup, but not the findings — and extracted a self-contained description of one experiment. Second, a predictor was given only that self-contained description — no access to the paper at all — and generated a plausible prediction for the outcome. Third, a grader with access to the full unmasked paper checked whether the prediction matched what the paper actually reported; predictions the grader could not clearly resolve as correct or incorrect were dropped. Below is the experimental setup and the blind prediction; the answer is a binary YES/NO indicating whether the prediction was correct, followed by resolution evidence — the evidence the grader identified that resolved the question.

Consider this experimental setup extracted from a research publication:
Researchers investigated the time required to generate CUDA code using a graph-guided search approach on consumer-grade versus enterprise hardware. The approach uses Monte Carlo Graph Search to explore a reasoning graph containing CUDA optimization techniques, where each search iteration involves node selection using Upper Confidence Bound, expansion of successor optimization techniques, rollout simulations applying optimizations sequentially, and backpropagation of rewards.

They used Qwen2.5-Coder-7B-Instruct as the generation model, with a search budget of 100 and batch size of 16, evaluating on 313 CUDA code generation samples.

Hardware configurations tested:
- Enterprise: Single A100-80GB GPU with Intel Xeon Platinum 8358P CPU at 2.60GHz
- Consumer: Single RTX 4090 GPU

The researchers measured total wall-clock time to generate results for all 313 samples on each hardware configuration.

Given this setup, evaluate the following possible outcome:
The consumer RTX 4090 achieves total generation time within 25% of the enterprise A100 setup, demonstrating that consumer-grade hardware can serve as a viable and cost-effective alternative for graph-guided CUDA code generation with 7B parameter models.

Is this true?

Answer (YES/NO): NO